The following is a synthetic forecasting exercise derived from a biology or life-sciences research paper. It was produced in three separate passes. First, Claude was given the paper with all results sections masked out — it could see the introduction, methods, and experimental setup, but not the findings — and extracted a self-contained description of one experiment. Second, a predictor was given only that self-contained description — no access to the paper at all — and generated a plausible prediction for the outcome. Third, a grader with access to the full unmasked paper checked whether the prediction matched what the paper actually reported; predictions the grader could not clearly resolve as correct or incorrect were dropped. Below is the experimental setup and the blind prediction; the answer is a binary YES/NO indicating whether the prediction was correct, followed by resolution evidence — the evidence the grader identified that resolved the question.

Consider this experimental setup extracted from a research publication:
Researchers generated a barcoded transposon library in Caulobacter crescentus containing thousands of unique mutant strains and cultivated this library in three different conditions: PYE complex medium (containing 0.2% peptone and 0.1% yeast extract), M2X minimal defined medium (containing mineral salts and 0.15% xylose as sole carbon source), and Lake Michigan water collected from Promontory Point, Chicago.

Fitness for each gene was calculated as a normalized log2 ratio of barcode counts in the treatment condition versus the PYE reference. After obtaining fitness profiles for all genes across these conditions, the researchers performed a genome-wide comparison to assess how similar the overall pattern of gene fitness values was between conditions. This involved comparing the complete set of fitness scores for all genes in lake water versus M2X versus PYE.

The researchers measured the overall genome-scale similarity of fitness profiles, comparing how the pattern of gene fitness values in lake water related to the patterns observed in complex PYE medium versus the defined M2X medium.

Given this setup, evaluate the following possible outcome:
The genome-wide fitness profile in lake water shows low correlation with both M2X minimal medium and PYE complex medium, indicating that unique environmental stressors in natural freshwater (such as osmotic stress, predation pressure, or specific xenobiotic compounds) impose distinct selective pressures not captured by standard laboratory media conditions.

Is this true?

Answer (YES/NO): NO